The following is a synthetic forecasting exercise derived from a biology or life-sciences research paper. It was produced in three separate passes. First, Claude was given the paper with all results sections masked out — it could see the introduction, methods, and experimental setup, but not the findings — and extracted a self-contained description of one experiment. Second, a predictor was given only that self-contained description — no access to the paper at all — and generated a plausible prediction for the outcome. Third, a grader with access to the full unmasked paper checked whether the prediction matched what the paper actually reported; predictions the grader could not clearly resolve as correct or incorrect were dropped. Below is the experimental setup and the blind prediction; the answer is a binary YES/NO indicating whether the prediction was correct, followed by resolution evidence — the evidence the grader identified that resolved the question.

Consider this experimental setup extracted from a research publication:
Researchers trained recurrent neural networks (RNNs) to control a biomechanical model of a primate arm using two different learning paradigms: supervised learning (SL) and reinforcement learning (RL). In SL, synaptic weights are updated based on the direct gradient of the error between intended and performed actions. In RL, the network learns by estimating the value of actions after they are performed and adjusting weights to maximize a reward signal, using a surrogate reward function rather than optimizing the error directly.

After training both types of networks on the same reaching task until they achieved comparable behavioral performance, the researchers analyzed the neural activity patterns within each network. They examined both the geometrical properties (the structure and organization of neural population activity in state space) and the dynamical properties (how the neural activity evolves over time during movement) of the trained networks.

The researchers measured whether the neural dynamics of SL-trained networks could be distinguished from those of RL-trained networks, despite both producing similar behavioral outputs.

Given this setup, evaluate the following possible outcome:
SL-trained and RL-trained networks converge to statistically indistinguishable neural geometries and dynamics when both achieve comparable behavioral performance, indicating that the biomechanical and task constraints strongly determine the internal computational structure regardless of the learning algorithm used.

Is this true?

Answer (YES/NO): NO